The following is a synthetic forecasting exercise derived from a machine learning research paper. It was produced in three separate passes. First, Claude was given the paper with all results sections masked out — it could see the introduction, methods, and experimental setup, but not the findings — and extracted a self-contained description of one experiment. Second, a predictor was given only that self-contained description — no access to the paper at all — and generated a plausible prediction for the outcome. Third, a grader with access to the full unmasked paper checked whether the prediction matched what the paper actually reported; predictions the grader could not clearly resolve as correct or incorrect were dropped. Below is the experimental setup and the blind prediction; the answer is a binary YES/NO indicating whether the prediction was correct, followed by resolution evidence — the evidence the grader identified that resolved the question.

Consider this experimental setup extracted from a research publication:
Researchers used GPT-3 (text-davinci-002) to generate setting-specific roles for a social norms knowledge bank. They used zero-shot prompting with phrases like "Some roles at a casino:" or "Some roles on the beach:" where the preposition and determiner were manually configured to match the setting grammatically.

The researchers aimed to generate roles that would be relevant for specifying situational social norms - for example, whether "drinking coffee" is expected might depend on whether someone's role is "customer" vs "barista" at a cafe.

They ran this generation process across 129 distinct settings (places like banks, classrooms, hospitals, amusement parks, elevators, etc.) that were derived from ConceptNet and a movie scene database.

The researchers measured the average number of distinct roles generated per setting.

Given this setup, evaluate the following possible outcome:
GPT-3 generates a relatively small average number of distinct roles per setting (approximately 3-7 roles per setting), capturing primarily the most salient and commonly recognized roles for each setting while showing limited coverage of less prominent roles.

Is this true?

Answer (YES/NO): YES